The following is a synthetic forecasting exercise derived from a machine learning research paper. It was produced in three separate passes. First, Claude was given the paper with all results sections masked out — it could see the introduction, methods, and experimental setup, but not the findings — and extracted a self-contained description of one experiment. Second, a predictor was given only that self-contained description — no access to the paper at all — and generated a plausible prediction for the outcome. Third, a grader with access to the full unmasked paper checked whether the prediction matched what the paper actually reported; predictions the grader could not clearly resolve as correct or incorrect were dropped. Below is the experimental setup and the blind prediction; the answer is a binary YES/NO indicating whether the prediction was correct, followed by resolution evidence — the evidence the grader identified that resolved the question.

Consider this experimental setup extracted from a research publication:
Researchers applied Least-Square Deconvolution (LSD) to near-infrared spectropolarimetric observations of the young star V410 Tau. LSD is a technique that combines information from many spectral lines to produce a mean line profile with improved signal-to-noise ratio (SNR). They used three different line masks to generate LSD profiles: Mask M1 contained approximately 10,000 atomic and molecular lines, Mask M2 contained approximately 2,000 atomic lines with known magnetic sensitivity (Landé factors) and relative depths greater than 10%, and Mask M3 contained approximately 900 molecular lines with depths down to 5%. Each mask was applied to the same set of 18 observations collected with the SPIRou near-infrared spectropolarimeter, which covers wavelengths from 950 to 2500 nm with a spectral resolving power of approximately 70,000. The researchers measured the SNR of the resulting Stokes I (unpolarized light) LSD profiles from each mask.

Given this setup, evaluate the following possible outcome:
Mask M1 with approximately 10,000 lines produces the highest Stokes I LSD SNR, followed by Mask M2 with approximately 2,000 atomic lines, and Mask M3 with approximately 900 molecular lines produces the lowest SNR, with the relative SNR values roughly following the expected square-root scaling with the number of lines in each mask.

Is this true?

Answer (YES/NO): NO